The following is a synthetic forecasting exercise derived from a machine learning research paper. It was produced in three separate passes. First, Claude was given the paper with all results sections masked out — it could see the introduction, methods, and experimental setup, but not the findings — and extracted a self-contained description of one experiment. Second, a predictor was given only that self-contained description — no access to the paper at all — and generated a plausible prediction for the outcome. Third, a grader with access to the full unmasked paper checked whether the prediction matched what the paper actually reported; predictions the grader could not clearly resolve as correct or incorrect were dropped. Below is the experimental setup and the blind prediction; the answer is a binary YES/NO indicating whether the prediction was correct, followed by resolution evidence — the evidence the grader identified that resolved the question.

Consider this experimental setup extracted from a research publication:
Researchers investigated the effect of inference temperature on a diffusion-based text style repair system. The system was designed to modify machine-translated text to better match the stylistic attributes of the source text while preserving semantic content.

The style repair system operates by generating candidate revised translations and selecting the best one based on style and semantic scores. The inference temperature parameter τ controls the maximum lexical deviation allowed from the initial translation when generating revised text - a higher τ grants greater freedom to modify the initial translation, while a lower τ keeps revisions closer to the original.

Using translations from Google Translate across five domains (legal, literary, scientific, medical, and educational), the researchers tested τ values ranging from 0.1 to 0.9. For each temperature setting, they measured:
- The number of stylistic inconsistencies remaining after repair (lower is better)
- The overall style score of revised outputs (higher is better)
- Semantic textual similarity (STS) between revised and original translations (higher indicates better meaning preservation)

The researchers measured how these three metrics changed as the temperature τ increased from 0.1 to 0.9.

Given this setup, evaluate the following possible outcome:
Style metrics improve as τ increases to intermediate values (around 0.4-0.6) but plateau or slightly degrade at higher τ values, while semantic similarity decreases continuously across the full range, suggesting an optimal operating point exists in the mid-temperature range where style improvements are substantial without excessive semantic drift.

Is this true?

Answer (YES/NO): NO